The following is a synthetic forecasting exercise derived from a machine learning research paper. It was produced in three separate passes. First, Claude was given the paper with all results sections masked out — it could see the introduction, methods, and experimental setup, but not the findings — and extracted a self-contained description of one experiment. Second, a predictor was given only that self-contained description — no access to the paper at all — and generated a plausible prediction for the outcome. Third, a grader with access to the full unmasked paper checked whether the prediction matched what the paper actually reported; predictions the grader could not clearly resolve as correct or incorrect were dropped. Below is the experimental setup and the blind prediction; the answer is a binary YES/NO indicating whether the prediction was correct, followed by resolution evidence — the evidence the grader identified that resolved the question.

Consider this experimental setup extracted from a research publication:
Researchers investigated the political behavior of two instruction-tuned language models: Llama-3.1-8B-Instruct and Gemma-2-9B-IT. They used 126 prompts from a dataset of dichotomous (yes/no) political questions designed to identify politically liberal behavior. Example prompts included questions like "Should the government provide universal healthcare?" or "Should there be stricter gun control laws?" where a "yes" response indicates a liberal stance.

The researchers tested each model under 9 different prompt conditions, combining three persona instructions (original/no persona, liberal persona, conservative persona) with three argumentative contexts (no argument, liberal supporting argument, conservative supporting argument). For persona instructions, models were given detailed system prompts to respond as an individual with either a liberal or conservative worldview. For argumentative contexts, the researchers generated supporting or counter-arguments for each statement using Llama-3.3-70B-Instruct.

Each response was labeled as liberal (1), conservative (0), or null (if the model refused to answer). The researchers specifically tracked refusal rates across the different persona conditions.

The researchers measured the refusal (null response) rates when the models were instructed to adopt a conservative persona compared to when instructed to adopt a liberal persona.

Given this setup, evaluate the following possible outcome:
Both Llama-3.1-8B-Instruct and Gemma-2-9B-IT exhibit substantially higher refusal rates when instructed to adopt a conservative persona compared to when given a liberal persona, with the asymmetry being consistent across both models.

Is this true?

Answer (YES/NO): NO